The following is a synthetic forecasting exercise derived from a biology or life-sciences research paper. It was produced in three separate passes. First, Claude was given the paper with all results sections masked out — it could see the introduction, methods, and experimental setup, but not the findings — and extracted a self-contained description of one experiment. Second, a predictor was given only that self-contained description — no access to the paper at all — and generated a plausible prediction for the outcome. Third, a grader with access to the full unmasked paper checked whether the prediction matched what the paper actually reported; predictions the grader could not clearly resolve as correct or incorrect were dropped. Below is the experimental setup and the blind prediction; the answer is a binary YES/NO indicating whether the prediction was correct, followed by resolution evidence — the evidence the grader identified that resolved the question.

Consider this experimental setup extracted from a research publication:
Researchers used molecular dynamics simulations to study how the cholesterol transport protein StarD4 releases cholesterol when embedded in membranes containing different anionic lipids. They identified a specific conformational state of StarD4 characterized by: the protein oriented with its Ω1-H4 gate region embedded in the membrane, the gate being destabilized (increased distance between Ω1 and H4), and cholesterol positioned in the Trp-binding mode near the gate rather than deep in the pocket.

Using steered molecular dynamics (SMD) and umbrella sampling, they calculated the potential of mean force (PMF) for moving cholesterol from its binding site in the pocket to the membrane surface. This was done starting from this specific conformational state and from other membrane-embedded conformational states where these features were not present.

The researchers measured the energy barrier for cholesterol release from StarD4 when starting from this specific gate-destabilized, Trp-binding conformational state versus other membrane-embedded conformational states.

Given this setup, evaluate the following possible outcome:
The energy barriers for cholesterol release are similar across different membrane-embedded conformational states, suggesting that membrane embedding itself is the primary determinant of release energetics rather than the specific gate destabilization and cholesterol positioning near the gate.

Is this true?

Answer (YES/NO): NO